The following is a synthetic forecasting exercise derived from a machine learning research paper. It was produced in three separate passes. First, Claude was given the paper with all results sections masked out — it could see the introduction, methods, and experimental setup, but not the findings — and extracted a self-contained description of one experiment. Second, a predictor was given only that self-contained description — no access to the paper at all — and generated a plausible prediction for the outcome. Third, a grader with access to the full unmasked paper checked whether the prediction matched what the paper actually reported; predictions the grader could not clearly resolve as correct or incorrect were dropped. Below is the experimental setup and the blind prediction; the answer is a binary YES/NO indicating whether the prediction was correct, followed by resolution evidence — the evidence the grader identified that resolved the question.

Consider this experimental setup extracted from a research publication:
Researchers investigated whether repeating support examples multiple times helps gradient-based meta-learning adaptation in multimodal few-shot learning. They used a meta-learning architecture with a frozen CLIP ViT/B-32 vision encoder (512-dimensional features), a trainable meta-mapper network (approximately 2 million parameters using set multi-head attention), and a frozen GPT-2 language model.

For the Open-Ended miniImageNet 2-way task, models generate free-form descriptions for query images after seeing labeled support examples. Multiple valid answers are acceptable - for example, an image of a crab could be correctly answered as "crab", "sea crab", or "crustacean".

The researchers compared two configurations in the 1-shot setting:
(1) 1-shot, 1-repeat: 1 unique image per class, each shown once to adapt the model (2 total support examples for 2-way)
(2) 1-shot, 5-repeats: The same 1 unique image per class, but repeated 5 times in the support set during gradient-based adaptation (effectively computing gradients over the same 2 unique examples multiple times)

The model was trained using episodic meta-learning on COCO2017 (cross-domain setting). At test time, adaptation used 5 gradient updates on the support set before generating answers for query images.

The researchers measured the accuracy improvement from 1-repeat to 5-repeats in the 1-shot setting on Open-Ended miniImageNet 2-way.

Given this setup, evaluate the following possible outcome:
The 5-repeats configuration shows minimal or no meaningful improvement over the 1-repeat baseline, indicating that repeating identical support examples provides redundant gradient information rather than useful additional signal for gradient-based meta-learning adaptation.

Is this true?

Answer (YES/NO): YES